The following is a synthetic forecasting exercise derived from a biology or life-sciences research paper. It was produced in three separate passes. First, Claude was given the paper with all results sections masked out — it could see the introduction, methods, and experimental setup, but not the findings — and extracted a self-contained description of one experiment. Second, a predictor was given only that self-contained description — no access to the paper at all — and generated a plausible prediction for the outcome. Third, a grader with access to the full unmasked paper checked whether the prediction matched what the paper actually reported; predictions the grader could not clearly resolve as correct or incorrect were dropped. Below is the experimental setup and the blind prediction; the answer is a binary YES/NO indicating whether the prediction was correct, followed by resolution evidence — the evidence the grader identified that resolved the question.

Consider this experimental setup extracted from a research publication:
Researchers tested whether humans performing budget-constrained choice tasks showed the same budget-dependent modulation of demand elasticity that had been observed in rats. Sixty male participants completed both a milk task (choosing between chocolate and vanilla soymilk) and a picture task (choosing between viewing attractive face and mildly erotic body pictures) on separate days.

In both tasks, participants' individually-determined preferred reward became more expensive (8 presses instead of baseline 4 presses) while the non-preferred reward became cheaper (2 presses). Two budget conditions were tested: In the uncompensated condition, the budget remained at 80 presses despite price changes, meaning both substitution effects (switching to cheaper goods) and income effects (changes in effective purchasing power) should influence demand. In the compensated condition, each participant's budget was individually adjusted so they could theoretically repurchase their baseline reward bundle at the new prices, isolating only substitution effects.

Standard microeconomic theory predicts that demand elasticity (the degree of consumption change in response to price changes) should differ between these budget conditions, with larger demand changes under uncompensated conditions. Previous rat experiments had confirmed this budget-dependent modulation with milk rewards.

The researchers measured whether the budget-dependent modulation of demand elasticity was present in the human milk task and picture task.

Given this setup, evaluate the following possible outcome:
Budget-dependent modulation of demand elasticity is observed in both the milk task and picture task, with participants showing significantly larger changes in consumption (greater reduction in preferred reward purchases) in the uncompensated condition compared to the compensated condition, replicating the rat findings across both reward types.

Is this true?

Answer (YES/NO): NO